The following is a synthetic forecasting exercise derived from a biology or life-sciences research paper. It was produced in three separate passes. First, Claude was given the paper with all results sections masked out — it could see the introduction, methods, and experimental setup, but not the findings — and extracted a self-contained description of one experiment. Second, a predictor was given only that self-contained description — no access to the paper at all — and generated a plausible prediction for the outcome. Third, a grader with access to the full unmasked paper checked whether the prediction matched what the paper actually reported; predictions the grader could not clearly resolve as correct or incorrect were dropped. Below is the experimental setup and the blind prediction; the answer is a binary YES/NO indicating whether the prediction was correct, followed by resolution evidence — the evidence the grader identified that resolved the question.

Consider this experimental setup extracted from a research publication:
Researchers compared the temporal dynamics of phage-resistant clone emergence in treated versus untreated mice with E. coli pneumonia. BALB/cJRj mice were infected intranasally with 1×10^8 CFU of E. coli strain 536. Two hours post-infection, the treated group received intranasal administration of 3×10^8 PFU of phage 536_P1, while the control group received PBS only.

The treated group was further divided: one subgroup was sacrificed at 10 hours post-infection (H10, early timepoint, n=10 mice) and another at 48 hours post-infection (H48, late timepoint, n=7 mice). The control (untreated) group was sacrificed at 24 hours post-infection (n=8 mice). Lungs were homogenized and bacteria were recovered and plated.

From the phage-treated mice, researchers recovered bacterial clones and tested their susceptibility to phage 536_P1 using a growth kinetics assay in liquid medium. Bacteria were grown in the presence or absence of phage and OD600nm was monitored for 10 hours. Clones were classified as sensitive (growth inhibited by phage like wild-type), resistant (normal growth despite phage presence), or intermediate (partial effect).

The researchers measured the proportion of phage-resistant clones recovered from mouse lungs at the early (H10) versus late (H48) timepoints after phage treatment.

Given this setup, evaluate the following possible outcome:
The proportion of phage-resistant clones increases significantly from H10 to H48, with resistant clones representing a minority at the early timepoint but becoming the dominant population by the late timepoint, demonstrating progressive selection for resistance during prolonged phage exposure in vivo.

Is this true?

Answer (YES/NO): NO